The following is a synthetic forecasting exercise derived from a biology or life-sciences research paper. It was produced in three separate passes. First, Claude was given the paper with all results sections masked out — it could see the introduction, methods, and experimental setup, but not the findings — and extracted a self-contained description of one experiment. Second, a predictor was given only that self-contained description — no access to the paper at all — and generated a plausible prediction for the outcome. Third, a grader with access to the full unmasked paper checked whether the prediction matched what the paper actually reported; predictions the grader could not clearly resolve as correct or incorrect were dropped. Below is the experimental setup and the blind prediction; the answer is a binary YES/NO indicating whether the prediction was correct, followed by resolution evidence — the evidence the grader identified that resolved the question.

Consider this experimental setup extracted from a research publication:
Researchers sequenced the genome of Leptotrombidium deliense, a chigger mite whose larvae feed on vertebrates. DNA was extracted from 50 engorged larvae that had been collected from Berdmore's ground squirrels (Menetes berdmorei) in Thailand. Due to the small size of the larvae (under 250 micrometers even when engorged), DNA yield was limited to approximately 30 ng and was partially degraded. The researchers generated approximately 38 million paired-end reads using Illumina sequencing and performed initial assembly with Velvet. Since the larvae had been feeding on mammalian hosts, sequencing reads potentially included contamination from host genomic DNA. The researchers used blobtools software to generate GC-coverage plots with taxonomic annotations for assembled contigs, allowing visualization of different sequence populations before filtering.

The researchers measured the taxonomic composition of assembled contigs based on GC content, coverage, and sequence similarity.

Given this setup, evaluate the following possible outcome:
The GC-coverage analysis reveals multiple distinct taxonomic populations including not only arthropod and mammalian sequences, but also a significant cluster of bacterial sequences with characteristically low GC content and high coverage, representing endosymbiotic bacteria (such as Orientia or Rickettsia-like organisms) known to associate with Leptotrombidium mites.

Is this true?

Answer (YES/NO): NO